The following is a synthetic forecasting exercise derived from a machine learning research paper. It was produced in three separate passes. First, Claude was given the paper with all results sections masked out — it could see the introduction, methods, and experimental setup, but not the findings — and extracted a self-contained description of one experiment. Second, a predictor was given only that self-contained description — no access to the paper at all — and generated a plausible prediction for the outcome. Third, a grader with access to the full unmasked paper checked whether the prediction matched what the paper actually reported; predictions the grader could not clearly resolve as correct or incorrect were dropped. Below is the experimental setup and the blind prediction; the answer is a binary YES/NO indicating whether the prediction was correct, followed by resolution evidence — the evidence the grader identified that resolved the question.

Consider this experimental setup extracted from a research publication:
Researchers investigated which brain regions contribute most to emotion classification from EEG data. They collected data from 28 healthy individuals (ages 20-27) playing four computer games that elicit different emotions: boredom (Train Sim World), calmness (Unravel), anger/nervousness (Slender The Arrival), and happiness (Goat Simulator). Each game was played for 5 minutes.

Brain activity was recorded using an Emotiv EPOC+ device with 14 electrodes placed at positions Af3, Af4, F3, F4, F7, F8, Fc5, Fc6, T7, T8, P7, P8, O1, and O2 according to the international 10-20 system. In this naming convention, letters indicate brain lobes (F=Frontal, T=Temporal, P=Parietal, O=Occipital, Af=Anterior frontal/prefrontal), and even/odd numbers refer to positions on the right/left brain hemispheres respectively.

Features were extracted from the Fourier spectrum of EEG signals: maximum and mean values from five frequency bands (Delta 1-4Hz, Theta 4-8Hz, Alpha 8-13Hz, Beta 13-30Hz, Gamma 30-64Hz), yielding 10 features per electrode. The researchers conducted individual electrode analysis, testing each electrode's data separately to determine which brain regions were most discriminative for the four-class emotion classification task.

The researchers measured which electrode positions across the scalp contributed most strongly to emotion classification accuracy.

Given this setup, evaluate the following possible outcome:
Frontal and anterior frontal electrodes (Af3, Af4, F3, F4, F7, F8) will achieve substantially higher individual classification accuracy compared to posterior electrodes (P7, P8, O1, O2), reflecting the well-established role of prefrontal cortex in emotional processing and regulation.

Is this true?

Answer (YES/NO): NO